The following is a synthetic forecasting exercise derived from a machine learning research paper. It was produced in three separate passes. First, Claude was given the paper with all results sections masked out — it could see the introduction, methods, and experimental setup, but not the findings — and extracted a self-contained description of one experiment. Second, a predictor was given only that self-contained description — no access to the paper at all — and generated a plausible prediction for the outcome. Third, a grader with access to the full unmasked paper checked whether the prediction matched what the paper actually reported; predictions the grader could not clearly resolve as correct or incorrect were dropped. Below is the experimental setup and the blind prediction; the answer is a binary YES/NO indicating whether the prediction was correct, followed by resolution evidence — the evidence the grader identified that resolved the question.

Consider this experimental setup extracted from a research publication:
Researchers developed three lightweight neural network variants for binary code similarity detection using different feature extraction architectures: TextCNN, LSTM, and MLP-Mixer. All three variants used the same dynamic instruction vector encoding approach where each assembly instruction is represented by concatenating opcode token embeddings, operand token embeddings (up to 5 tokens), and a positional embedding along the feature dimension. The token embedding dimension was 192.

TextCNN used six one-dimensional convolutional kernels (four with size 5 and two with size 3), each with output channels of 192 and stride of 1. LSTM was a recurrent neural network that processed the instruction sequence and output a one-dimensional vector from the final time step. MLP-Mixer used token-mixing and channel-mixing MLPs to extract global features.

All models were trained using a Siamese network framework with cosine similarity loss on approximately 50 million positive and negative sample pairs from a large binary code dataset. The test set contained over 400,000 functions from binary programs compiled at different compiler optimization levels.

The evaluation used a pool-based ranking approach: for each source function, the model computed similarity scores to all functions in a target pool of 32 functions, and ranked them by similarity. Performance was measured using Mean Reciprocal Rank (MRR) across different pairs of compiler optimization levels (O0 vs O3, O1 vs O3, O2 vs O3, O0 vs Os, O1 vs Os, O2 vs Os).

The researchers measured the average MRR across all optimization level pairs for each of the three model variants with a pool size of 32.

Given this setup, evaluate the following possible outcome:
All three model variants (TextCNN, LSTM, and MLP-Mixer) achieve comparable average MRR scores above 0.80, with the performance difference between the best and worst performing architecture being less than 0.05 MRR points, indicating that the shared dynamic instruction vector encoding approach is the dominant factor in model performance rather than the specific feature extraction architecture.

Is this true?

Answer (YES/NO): YES